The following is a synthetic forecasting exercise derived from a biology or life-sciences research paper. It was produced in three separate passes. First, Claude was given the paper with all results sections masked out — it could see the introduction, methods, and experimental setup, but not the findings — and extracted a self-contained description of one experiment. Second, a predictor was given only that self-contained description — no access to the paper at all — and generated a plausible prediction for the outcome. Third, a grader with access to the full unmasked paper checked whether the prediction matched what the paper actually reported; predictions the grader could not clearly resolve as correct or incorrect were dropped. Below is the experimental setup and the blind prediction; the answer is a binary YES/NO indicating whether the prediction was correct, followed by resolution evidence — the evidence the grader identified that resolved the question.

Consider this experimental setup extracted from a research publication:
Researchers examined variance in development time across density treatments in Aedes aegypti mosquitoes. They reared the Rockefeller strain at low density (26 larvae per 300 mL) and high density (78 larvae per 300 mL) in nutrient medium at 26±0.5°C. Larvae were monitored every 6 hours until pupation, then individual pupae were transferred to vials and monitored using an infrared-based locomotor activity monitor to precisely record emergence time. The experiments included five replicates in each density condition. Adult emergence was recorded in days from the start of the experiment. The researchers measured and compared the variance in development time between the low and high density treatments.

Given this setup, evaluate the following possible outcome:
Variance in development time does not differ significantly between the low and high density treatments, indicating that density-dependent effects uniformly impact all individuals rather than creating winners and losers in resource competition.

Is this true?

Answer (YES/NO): NO